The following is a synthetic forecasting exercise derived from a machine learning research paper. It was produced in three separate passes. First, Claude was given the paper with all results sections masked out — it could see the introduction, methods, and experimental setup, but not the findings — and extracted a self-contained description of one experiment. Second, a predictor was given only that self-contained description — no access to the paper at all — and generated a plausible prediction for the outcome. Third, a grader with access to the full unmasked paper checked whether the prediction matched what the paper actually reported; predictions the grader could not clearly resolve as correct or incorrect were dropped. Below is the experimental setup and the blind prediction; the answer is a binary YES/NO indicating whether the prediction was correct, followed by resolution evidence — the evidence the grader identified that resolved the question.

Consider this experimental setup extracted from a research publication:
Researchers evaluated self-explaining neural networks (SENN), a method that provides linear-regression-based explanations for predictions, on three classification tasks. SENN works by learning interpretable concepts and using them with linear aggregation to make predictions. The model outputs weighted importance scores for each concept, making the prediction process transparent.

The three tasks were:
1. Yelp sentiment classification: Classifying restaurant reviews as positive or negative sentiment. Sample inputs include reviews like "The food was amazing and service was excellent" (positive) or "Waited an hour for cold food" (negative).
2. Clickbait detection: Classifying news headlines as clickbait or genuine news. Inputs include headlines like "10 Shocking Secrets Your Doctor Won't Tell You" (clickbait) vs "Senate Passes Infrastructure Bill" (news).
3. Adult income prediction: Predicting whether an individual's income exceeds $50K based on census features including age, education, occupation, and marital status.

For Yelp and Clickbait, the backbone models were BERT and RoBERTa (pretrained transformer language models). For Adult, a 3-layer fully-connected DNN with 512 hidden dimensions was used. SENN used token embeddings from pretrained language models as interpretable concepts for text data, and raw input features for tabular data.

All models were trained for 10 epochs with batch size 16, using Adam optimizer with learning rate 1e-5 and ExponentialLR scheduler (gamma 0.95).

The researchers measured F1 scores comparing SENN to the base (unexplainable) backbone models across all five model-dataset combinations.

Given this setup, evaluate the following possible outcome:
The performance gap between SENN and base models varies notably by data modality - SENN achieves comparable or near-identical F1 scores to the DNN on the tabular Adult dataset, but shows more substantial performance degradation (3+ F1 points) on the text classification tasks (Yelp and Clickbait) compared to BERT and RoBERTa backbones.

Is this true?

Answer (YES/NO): NO